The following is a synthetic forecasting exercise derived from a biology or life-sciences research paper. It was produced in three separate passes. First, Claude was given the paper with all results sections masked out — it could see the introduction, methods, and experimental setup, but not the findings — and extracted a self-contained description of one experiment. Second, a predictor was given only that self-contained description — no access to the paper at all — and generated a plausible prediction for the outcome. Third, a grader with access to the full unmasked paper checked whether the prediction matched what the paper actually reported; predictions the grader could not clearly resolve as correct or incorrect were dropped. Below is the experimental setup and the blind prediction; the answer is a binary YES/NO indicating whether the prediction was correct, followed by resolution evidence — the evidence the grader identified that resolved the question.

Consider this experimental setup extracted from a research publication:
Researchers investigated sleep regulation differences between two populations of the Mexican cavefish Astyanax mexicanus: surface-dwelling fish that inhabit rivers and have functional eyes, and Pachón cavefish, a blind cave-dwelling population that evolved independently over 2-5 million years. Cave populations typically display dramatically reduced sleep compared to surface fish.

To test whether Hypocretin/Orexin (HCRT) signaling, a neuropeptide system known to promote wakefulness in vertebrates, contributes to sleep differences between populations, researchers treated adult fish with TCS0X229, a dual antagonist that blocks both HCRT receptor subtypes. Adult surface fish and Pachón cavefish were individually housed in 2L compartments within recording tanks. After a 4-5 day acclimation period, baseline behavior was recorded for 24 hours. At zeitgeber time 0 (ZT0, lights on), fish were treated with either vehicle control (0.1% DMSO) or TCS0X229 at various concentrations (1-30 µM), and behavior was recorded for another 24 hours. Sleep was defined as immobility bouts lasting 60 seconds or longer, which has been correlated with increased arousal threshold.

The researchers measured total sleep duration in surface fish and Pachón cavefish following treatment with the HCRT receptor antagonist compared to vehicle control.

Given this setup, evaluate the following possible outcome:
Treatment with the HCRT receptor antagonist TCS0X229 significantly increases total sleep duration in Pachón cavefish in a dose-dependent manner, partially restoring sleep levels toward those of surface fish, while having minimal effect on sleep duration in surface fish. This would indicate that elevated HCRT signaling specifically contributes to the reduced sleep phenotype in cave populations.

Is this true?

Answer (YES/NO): YES